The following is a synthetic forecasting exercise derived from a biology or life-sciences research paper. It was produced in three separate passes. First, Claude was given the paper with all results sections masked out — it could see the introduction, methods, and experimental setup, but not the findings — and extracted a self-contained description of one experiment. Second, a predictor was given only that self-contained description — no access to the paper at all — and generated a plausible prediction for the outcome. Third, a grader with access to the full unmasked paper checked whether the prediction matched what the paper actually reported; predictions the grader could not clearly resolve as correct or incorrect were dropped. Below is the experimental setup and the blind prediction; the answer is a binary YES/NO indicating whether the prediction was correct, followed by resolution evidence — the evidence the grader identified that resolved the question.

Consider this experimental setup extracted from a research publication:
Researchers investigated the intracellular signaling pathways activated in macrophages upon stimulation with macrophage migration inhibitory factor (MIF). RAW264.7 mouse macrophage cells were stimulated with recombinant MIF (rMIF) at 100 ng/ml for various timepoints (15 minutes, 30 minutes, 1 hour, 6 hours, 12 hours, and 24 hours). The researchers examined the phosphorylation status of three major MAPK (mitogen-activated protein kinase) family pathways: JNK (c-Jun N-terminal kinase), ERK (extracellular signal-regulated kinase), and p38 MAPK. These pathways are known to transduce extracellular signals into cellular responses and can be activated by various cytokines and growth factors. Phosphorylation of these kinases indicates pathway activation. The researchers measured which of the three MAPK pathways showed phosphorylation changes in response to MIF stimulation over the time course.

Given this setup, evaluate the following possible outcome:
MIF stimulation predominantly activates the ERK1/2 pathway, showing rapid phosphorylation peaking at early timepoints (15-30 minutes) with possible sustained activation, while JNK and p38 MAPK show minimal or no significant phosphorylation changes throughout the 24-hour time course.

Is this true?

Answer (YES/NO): NO